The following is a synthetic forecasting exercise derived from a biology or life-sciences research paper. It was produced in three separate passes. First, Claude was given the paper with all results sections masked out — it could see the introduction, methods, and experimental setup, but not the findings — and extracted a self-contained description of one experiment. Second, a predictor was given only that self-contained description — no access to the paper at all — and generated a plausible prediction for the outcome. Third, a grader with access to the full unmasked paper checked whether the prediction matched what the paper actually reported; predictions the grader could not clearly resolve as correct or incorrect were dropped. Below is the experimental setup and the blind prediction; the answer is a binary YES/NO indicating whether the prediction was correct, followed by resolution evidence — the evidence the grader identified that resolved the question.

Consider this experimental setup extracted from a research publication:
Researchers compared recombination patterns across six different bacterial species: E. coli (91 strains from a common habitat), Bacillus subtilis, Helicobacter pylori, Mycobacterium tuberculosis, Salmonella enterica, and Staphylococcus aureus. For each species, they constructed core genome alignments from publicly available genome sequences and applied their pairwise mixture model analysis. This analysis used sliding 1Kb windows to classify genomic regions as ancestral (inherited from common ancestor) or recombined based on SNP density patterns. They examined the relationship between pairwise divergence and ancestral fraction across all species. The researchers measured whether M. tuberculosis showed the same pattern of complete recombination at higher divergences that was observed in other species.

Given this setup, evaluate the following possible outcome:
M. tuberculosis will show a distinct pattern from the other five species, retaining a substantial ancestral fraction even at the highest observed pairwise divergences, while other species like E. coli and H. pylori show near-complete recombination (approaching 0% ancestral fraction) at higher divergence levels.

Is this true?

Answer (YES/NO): YES